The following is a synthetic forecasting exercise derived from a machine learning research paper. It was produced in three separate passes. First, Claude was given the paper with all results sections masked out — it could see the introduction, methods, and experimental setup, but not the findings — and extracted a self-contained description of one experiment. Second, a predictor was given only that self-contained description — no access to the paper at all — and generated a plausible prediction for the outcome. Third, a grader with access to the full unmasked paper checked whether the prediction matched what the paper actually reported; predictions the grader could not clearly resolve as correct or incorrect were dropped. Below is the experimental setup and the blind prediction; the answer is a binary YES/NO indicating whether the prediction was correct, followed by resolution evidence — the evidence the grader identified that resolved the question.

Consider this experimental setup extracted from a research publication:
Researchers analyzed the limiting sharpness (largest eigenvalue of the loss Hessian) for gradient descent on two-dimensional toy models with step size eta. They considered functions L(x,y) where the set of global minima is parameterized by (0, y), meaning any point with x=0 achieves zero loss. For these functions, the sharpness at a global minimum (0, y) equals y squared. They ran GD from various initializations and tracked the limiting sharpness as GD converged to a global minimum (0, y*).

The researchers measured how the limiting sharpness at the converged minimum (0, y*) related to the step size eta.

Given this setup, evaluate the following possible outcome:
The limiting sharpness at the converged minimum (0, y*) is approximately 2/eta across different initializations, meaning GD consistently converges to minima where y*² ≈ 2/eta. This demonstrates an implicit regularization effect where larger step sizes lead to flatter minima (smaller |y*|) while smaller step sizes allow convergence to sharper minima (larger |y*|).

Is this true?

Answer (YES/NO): YES